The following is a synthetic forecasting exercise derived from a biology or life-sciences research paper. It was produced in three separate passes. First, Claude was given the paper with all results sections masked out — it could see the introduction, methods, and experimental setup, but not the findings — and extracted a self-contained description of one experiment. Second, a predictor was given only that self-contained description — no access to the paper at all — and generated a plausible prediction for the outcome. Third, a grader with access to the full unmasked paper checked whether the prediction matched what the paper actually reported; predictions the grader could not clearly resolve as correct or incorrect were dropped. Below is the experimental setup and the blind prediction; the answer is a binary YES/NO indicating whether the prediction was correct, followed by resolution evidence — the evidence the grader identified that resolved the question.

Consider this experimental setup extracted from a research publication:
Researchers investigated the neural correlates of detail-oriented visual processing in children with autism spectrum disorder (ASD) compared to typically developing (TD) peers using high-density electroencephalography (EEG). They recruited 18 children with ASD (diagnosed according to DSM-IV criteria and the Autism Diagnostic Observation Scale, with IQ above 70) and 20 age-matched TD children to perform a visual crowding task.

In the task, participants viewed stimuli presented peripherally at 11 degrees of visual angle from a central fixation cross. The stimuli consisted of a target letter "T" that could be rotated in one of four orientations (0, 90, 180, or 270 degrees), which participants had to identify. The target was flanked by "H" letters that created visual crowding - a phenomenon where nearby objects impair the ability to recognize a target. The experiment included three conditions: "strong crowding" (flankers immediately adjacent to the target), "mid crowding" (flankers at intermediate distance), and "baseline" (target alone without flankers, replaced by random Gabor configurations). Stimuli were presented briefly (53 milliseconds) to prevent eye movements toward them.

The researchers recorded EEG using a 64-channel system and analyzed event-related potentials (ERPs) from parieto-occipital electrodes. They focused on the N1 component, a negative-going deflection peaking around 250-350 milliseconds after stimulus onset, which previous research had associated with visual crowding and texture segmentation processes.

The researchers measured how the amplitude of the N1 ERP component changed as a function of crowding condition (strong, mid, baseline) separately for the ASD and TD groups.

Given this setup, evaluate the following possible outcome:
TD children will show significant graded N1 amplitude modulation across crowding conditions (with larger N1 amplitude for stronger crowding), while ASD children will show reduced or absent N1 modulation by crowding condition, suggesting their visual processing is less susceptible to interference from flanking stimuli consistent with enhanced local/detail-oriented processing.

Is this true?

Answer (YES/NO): NO